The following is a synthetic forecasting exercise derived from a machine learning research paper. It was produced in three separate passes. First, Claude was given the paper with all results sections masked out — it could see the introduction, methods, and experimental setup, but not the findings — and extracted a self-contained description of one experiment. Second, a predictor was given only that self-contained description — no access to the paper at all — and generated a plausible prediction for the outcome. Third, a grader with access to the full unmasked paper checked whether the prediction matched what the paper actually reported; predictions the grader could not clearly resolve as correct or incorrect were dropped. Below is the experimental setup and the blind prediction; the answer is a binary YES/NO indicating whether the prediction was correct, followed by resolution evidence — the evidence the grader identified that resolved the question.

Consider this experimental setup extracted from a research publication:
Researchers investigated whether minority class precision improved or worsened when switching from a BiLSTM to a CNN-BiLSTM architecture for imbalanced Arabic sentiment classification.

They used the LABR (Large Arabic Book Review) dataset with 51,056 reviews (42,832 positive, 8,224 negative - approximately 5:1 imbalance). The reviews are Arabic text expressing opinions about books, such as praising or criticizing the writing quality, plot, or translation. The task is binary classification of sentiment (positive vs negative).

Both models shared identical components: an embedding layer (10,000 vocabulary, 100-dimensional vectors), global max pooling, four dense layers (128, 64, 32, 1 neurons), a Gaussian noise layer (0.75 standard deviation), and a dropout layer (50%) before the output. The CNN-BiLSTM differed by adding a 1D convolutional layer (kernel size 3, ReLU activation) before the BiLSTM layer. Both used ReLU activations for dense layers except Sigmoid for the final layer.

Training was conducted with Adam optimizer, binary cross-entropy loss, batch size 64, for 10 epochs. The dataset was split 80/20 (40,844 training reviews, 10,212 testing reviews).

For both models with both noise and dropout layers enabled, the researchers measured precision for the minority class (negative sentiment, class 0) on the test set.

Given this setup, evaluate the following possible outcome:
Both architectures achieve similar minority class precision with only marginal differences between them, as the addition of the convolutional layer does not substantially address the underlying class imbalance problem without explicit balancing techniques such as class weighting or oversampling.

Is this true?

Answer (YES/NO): YES